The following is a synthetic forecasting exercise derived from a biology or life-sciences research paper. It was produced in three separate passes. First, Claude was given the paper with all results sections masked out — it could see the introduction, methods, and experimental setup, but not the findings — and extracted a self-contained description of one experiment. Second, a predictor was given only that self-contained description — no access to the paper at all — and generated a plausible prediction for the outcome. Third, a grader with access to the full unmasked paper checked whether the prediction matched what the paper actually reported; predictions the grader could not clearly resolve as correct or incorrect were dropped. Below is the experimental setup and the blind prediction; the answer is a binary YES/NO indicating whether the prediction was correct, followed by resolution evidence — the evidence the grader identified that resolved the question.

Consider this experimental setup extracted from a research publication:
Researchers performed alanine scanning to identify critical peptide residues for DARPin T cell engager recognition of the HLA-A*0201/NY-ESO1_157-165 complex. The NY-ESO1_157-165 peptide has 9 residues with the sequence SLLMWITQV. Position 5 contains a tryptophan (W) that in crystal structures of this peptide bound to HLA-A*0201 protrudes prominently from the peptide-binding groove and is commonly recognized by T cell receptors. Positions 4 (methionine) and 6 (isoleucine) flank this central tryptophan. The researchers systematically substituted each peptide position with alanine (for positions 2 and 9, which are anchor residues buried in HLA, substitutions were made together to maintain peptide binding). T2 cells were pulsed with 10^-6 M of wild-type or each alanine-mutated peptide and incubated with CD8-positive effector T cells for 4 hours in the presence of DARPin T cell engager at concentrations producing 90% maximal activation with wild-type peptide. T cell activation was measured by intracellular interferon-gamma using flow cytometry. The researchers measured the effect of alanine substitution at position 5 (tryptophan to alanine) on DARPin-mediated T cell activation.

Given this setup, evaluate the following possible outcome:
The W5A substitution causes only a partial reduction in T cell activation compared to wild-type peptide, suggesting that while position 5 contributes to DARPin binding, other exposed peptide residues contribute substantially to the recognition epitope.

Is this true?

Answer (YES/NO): NO